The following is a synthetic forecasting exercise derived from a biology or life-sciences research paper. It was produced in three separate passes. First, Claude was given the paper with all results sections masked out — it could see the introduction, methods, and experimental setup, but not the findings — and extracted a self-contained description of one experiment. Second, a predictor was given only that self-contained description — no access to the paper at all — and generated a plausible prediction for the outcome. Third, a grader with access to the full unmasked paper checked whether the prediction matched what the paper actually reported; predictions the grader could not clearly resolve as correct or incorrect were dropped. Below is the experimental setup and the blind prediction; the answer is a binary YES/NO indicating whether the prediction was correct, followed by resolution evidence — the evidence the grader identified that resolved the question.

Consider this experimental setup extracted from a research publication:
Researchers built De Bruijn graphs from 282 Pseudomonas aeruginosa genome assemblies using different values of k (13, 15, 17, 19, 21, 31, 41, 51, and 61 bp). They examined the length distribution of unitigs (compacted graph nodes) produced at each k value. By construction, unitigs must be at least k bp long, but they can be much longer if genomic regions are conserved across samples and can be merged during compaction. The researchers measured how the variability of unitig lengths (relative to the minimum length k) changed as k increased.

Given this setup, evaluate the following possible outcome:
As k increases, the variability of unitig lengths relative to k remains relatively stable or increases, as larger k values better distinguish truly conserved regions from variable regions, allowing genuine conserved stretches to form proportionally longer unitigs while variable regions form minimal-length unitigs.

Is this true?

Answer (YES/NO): YES